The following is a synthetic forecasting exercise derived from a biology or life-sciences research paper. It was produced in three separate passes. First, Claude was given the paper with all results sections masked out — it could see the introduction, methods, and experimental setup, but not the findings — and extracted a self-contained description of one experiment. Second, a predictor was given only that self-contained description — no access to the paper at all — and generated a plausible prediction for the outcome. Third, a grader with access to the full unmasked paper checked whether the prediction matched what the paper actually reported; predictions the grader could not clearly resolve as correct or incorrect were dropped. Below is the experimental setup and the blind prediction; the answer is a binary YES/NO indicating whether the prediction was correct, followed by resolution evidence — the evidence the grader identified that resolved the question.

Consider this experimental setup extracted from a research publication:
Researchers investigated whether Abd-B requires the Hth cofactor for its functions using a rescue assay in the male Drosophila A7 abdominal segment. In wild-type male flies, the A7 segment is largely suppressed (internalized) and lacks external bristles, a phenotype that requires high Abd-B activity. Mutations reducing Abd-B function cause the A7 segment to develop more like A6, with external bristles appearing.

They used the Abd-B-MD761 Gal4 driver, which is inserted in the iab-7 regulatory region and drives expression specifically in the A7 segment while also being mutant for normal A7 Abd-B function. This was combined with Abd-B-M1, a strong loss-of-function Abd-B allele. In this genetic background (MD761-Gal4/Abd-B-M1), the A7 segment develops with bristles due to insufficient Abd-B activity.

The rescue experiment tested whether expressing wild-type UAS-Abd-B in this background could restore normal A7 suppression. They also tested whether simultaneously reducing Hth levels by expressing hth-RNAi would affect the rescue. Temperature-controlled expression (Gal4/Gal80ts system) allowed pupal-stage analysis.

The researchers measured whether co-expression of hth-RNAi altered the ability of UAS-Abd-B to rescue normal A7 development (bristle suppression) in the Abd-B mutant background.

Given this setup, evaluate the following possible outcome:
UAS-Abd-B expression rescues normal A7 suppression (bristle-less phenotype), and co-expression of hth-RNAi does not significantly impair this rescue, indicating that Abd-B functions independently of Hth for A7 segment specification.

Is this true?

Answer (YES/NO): YES